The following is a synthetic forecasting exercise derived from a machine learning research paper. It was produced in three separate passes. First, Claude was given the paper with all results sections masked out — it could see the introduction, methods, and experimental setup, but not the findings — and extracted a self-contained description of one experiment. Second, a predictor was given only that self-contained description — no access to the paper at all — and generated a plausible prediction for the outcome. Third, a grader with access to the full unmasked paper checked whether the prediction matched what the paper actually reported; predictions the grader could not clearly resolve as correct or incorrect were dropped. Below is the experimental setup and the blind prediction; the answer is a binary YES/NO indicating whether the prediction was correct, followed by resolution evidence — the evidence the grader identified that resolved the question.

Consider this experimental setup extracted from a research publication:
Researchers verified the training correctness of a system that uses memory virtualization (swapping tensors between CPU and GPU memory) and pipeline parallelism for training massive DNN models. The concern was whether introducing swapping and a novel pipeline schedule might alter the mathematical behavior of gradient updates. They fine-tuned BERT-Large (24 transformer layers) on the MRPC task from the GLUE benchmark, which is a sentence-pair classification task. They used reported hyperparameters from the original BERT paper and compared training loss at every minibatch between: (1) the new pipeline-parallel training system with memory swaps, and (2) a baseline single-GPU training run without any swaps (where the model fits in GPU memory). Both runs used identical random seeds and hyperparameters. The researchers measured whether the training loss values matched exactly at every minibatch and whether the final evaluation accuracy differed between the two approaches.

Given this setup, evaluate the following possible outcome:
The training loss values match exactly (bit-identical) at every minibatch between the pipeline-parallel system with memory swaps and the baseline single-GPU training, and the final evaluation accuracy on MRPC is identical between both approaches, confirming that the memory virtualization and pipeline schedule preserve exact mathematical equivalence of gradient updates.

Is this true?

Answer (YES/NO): YES